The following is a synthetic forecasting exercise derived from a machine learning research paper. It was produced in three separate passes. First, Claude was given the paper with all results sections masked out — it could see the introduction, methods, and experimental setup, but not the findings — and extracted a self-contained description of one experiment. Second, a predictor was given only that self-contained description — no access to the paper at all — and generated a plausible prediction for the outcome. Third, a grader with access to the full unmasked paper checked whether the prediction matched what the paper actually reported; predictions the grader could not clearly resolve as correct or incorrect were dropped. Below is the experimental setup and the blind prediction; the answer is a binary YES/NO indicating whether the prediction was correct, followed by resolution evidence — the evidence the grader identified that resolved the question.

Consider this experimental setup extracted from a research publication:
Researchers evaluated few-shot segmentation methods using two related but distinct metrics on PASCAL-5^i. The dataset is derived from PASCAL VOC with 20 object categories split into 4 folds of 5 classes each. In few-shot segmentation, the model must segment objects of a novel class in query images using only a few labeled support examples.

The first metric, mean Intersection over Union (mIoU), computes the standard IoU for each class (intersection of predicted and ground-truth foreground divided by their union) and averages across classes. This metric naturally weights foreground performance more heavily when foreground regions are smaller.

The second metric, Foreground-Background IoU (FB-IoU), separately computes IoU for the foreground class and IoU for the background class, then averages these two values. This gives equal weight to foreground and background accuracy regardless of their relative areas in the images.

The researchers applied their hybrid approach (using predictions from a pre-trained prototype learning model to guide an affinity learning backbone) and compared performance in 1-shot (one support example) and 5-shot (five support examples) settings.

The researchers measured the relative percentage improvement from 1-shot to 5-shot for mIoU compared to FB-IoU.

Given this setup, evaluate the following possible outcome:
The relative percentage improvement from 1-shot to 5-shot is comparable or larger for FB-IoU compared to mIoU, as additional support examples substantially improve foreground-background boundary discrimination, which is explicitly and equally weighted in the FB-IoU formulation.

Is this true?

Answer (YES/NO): NO